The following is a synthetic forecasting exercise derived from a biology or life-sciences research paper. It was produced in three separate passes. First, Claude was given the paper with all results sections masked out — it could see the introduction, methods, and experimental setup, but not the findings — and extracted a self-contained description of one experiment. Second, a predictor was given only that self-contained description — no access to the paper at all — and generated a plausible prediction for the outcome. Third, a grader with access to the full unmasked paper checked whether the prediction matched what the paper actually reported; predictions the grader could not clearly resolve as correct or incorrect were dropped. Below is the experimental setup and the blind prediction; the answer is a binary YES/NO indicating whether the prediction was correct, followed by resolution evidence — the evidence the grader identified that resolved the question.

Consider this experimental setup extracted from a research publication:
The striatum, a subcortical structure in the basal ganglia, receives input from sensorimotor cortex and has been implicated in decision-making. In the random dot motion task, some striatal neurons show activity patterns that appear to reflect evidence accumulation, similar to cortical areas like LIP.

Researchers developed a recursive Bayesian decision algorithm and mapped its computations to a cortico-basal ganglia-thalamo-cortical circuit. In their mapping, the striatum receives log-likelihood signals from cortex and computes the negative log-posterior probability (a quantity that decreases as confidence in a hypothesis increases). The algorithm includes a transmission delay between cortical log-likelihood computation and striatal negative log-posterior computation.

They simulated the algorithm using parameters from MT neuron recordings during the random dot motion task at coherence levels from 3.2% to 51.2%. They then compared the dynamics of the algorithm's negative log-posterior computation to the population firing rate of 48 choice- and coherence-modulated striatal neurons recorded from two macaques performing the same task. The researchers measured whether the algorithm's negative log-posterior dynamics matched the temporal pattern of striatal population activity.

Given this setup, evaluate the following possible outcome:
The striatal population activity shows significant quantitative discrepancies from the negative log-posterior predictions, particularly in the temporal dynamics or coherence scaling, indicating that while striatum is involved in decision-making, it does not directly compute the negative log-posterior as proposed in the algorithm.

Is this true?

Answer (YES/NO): NO